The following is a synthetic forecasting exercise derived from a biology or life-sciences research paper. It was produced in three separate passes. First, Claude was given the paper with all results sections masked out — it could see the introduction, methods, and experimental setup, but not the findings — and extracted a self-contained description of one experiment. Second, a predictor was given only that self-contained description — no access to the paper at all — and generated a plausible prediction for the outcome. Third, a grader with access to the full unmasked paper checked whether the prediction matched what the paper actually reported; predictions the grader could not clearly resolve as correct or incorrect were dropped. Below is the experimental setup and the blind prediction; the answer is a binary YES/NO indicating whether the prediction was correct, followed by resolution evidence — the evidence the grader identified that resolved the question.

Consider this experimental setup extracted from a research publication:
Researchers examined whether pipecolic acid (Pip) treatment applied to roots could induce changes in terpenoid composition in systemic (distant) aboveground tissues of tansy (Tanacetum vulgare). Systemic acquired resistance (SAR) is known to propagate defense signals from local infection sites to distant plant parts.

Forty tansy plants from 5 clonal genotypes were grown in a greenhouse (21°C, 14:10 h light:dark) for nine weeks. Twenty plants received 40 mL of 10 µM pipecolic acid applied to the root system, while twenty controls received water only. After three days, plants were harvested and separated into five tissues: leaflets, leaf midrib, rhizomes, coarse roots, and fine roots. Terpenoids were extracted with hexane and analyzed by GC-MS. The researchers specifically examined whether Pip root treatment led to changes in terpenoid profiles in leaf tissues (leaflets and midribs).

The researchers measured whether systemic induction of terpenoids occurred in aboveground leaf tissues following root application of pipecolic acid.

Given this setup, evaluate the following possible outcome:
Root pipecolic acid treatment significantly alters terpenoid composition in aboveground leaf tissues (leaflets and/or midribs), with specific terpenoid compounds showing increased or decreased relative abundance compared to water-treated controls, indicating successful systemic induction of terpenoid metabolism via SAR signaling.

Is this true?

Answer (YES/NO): YES